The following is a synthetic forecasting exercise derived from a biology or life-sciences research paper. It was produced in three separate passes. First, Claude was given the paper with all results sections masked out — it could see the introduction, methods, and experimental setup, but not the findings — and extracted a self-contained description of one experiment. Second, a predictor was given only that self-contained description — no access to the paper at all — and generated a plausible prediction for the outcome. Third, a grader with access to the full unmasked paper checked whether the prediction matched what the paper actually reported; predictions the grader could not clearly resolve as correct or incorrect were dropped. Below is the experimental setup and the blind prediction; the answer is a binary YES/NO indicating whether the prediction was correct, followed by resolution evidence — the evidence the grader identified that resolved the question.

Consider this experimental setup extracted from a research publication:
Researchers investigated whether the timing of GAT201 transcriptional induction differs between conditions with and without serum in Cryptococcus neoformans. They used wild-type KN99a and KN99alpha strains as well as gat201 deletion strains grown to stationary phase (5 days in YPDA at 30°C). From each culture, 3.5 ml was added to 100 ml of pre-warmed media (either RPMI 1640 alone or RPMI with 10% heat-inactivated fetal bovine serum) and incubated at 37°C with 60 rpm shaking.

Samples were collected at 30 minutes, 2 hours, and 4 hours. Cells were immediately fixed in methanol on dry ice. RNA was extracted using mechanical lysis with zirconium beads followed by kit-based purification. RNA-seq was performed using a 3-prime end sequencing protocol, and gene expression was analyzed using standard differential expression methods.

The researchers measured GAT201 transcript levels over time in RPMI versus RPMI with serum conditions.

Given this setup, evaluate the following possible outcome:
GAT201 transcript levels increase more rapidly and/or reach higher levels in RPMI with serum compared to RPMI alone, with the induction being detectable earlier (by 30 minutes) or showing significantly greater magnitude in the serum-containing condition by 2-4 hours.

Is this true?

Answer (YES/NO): NO